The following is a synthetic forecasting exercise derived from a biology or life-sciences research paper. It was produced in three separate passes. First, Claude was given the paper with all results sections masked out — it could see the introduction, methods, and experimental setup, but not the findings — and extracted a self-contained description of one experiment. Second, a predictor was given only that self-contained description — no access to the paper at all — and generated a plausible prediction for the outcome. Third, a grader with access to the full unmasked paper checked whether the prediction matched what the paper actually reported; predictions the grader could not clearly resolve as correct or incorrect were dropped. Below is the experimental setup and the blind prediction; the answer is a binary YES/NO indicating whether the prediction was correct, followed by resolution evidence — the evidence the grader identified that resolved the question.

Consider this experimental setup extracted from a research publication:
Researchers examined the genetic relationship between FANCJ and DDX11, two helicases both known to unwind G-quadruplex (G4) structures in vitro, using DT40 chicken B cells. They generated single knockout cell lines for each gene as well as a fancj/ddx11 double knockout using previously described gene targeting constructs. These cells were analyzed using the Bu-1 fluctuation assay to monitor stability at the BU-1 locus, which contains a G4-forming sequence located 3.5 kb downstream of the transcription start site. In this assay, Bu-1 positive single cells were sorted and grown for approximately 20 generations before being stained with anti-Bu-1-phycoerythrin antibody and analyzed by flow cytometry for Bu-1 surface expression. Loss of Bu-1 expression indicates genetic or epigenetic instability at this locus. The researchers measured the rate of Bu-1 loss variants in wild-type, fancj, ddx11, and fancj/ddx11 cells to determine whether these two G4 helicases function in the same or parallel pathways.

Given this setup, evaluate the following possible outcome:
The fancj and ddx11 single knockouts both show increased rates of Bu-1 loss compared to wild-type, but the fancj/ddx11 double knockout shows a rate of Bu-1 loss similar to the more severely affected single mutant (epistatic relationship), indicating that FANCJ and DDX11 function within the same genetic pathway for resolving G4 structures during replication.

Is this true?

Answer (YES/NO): NO